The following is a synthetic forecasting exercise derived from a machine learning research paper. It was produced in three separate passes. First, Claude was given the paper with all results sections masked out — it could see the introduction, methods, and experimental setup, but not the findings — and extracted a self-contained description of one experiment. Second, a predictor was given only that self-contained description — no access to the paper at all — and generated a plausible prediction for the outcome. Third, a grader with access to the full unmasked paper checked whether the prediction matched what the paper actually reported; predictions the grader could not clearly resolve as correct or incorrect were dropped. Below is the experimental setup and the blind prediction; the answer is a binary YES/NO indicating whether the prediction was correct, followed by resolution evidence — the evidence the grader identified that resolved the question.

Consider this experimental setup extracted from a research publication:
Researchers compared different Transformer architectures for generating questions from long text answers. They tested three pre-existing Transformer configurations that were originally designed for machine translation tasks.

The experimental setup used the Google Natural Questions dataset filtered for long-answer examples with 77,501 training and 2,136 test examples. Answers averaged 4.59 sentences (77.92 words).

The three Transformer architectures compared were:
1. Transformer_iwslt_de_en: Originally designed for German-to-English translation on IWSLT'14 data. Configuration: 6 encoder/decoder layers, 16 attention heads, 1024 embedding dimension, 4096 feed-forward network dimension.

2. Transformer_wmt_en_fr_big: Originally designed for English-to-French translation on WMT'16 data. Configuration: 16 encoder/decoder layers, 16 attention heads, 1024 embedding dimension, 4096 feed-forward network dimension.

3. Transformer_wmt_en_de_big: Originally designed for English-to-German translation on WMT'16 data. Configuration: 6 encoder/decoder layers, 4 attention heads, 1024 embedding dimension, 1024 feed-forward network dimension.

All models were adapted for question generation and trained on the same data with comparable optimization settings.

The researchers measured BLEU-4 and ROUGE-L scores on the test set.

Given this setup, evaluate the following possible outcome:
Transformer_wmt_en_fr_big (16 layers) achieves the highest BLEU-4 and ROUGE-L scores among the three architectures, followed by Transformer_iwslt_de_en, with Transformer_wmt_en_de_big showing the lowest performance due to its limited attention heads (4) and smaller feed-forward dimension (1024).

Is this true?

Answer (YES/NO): NO